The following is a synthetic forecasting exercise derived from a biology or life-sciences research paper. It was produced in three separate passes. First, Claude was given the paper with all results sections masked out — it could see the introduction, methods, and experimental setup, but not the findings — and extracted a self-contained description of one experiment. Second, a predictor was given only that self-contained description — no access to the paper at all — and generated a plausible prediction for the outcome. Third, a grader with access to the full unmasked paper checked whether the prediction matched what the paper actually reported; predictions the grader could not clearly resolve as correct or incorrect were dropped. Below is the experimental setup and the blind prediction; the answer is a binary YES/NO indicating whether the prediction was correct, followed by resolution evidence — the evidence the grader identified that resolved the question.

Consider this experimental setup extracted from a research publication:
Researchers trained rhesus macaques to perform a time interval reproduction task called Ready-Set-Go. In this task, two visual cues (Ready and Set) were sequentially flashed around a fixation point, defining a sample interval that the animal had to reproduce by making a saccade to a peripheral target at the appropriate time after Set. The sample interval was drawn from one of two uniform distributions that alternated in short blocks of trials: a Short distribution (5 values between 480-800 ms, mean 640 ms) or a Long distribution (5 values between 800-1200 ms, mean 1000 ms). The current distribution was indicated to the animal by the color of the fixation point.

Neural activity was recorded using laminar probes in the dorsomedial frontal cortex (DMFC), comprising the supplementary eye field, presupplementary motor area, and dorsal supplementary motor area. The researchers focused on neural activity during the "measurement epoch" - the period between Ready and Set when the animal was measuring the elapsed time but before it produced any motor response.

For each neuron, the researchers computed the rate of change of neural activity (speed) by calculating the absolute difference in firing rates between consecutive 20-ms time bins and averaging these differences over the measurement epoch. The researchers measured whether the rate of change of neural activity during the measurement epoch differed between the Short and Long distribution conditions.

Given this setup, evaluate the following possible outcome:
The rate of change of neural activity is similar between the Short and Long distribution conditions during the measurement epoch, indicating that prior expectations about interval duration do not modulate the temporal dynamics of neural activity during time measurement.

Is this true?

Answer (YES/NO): NO